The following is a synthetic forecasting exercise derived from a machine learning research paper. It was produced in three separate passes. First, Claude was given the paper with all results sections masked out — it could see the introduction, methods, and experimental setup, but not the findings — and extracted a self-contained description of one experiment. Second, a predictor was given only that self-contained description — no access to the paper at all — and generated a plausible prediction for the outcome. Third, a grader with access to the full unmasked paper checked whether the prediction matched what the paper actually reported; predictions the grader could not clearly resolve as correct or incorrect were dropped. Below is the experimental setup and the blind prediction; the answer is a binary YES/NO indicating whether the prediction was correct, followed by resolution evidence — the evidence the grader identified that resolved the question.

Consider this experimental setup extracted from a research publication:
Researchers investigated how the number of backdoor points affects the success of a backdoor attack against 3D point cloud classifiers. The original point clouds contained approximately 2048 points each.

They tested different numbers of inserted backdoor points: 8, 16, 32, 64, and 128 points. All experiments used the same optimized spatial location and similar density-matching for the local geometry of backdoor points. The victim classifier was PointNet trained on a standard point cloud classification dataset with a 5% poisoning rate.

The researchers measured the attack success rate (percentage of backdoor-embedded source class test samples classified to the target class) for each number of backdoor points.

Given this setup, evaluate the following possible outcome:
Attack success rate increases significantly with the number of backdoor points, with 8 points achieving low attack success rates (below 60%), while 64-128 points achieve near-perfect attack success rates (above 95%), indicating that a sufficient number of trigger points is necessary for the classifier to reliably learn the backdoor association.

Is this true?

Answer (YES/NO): NO